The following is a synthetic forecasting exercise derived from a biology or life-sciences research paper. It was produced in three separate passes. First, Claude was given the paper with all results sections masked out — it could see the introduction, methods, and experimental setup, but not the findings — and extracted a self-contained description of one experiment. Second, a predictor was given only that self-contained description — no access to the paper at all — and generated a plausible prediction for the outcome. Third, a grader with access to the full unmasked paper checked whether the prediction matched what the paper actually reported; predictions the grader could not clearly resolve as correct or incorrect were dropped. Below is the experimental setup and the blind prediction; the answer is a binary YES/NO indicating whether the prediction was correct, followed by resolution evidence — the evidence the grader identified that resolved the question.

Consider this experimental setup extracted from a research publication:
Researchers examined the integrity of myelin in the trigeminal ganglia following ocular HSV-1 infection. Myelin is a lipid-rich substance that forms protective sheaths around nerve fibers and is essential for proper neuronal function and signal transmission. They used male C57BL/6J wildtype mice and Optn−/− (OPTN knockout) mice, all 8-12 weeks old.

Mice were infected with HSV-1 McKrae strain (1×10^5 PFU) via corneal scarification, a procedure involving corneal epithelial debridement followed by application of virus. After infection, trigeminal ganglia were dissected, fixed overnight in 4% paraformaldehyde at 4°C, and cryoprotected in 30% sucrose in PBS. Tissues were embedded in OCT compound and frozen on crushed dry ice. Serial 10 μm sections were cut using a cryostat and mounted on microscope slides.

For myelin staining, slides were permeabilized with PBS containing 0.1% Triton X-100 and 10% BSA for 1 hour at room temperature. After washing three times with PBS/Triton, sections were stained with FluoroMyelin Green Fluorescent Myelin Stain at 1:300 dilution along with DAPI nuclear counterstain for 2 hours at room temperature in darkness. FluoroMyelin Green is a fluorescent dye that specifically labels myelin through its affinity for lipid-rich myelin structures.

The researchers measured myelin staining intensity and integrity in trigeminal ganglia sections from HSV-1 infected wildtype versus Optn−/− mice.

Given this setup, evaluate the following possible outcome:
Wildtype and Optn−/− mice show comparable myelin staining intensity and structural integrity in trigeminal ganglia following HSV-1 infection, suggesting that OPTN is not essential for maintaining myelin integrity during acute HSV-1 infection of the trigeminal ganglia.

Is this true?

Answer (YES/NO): NO